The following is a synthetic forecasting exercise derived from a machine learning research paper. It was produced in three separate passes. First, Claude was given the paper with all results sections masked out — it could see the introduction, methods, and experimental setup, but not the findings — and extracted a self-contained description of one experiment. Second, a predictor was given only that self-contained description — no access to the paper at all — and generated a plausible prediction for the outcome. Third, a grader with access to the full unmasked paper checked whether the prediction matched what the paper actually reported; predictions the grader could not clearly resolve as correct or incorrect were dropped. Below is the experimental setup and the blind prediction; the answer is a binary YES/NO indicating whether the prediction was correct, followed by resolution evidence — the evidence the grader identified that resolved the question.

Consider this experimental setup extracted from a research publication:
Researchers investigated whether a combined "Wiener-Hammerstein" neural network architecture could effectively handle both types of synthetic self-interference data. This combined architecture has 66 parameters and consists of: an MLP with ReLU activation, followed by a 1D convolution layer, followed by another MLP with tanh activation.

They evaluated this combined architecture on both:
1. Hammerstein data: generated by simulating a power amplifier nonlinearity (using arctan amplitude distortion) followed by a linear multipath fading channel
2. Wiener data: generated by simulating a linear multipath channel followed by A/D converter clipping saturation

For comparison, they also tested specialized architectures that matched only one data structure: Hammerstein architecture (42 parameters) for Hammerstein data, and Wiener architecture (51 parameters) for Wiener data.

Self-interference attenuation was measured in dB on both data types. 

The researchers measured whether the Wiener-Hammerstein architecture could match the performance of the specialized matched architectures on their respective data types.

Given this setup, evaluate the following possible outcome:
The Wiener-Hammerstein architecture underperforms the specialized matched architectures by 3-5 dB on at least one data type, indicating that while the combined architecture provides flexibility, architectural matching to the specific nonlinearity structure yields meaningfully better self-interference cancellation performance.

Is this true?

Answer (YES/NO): NO